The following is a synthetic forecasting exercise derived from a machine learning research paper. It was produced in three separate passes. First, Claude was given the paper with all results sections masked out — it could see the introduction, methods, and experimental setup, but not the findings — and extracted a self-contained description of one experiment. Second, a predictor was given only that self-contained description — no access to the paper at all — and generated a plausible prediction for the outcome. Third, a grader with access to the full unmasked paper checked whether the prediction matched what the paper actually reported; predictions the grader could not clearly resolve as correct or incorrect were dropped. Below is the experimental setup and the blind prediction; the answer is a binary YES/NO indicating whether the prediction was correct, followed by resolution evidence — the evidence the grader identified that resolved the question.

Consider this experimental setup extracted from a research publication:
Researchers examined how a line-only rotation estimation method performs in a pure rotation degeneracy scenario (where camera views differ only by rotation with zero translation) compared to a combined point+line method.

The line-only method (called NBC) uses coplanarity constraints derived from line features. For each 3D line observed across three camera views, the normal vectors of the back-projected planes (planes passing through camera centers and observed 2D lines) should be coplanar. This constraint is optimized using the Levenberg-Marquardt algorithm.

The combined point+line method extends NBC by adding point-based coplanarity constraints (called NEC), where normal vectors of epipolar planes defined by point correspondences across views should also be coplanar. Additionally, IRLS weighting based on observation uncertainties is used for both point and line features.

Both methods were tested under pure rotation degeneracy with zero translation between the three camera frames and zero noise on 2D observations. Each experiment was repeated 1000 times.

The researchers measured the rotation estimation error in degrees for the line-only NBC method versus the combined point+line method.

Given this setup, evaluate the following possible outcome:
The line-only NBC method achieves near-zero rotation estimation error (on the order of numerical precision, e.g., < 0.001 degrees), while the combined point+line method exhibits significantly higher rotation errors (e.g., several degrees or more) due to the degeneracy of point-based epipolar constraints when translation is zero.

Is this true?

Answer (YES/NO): NO